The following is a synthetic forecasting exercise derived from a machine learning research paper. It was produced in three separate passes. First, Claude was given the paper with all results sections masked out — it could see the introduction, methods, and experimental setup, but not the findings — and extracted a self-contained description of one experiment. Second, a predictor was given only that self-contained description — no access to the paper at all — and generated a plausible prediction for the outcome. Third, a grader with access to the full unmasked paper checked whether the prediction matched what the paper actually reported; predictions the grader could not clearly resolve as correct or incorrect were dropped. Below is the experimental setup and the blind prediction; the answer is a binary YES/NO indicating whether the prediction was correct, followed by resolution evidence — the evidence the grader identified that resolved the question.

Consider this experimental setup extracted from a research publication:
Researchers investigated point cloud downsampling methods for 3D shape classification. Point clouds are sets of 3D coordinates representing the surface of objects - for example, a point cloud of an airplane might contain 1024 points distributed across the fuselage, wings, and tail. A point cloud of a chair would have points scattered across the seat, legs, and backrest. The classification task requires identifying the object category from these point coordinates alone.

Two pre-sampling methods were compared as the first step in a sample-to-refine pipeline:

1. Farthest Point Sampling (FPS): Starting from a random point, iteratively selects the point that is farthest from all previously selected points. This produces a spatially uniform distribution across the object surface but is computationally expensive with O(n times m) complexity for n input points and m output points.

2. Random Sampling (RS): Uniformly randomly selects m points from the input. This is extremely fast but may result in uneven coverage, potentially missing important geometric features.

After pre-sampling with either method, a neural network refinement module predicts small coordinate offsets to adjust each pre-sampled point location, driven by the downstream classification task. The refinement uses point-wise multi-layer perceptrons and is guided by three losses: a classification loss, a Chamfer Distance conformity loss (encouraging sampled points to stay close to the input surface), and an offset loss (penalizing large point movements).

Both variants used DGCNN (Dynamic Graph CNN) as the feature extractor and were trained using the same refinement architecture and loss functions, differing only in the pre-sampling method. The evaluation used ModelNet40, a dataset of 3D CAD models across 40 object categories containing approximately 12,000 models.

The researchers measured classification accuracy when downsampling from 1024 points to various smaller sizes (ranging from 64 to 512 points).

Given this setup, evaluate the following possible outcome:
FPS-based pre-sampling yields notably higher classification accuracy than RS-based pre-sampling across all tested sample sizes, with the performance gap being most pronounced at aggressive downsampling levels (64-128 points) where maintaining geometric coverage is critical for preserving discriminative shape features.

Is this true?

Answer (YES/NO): NO